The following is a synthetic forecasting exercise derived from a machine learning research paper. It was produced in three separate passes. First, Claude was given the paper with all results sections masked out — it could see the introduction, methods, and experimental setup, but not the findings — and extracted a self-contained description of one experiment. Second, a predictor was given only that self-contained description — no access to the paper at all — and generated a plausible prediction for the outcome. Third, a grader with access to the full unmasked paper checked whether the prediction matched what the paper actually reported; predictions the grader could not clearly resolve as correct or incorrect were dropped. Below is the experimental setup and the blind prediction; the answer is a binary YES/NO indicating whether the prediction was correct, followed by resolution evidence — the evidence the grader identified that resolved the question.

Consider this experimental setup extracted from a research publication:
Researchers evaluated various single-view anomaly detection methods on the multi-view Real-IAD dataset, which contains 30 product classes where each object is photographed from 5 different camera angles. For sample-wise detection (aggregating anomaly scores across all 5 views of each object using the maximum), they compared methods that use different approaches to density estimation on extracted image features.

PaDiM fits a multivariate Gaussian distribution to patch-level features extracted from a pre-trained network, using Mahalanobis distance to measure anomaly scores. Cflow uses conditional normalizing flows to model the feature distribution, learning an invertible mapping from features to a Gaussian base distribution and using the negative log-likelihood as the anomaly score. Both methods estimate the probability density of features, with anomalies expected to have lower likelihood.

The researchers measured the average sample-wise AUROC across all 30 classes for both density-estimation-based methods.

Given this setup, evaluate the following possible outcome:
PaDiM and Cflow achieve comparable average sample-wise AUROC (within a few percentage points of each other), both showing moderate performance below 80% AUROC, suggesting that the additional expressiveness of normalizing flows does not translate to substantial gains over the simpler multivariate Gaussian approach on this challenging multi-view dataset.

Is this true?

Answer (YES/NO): NO